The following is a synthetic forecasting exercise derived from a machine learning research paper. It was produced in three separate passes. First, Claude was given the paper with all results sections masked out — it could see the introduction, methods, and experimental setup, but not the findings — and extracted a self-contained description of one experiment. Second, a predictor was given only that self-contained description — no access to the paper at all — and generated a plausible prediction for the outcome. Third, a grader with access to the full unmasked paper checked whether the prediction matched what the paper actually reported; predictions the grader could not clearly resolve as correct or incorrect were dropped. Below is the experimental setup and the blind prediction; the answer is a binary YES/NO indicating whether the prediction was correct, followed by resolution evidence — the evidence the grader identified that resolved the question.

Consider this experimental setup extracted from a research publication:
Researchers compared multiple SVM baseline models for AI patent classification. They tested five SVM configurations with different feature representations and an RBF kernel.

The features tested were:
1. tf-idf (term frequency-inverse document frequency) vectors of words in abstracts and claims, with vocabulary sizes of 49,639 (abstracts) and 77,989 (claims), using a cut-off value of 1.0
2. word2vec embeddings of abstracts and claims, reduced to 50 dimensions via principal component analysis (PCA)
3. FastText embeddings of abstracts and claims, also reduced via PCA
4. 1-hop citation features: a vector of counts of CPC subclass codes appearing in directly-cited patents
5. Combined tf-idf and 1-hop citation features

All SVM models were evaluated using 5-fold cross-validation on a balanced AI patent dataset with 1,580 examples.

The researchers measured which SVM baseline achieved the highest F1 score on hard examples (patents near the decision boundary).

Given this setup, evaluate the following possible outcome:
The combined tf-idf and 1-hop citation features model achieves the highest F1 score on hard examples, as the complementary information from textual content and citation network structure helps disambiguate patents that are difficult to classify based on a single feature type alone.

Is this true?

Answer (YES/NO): NO